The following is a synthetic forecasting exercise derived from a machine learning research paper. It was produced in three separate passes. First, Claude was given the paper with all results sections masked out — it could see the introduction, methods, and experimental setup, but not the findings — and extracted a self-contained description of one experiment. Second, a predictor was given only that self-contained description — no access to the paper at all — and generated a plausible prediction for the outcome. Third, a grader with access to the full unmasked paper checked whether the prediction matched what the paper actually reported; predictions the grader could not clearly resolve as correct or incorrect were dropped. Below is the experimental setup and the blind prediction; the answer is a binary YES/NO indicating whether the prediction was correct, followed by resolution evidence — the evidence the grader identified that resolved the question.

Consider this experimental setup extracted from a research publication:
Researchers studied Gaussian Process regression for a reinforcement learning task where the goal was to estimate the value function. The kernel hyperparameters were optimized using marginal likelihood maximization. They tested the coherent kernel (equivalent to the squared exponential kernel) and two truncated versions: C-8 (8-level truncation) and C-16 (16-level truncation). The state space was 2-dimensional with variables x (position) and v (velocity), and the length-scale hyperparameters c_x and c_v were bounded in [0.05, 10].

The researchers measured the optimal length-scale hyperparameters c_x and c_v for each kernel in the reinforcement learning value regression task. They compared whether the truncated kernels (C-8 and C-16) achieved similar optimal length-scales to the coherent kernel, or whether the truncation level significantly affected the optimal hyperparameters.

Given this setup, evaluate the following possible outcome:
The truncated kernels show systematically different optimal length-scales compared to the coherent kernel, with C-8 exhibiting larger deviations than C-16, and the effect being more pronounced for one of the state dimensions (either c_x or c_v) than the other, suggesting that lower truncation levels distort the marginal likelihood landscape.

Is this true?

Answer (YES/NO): NO